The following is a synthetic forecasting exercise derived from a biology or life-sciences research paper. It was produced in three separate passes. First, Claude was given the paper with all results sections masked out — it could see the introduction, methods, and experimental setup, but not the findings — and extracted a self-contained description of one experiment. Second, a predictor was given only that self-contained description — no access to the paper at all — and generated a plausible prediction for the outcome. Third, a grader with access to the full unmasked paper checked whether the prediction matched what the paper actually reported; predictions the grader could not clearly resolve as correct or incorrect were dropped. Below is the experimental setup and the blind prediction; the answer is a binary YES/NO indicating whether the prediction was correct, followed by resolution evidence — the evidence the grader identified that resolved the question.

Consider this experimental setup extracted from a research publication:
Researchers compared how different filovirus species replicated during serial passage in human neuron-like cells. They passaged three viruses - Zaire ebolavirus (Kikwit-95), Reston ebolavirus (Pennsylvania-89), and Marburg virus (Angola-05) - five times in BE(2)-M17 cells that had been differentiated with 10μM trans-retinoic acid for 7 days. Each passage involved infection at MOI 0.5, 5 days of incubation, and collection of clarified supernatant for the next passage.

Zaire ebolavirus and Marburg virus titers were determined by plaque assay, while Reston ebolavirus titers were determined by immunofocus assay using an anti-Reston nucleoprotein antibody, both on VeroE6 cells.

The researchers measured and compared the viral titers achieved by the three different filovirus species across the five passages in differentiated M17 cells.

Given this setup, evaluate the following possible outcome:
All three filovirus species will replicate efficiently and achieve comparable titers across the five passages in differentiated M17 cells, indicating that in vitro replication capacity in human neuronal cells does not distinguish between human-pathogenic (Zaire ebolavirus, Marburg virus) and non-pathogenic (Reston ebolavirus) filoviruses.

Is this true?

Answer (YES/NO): NO